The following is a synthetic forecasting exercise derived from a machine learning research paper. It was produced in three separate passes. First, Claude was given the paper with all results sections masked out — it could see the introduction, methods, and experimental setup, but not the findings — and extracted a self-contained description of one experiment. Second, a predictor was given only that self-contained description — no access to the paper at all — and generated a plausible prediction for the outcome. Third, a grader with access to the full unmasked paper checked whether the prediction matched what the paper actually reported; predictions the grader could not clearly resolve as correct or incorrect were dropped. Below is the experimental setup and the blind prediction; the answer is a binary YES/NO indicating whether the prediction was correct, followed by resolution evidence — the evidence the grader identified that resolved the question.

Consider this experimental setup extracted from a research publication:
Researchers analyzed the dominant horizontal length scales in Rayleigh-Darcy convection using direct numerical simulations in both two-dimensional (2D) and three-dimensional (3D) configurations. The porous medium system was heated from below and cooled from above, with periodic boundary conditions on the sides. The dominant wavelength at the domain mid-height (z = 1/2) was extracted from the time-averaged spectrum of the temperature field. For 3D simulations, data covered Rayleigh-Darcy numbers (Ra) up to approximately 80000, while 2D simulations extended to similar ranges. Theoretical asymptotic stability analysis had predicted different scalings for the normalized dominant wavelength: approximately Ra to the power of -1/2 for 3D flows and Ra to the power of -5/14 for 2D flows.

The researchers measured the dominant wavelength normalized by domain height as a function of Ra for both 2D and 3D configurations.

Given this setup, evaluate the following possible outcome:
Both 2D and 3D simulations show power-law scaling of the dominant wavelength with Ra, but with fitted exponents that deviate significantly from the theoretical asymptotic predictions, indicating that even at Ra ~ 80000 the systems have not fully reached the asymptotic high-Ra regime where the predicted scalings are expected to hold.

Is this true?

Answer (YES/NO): NO